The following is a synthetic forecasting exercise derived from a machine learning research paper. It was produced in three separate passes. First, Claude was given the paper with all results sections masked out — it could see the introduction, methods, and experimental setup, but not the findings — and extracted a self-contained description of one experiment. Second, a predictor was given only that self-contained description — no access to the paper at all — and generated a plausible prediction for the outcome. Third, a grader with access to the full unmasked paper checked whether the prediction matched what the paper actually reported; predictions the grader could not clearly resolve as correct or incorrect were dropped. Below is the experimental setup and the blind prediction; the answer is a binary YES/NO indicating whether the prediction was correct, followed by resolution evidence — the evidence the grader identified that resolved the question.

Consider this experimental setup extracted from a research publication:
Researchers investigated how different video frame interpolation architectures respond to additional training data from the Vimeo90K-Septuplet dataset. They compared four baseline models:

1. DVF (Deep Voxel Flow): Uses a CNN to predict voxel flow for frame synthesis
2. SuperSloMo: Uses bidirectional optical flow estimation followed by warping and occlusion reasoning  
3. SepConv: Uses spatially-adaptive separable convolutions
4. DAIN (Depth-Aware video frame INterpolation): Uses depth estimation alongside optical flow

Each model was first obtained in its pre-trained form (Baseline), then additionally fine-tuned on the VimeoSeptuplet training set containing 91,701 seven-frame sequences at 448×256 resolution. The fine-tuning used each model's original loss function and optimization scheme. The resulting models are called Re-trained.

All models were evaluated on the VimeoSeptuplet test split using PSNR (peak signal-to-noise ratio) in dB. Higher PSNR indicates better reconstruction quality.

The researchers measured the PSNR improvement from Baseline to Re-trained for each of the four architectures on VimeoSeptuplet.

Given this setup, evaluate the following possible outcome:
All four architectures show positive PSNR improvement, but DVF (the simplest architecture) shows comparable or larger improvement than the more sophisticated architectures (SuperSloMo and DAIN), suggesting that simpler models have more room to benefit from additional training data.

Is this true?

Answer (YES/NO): NO